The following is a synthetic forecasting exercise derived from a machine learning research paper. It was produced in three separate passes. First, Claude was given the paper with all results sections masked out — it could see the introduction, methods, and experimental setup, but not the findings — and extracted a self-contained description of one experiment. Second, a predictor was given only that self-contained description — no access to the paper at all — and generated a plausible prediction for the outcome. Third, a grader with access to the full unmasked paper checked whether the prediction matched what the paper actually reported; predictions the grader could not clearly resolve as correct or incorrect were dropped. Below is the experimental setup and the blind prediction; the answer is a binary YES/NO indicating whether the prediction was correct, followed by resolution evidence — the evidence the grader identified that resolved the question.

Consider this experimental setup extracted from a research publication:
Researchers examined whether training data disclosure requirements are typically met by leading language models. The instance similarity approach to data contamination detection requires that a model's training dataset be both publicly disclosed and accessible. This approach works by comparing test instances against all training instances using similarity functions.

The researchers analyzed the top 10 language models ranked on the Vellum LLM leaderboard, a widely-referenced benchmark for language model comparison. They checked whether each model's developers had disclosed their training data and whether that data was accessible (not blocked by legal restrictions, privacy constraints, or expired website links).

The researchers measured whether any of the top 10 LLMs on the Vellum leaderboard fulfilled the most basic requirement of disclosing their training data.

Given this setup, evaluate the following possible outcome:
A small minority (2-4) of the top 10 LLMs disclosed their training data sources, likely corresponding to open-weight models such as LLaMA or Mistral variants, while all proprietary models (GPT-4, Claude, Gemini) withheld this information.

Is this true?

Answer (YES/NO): NO